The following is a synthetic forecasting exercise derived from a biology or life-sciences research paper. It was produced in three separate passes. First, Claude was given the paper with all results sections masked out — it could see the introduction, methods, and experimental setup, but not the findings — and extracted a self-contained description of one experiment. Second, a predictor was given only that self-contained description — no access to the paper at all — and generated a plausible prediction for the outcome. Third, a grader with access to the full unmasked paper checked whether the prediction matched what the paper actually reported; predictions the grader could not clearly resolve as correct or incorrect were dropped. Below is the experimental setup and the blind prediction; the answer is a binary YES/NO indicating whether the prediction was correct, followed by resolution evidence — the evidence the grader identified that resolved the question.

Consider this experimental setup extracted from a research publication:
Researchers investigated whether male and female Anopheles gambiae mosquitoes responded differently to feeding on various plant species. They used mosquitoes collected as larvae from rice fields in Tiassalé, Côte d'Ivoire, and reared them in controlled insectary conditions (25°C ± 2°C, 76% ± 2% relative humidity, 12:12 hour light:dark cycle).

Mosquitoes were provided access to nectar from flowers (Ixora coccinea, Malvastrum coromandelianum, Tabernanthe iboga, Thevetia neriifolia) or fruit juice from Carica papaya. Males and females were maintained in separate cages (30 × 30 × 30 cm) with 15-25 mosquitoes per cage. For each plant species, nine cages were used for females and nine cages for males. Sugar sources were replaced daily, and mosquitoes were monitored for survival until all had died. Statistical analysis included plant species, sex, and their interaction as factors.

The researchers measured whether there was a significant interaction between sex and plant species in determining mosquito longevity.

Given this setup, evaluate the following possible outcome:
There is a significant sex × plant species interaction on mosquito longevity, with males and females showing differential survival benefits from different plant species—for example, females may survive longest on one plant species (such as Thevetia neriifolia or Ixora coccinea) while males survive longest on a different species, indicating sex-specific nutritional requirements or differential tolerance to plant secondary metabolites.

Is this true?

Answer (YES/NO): NO